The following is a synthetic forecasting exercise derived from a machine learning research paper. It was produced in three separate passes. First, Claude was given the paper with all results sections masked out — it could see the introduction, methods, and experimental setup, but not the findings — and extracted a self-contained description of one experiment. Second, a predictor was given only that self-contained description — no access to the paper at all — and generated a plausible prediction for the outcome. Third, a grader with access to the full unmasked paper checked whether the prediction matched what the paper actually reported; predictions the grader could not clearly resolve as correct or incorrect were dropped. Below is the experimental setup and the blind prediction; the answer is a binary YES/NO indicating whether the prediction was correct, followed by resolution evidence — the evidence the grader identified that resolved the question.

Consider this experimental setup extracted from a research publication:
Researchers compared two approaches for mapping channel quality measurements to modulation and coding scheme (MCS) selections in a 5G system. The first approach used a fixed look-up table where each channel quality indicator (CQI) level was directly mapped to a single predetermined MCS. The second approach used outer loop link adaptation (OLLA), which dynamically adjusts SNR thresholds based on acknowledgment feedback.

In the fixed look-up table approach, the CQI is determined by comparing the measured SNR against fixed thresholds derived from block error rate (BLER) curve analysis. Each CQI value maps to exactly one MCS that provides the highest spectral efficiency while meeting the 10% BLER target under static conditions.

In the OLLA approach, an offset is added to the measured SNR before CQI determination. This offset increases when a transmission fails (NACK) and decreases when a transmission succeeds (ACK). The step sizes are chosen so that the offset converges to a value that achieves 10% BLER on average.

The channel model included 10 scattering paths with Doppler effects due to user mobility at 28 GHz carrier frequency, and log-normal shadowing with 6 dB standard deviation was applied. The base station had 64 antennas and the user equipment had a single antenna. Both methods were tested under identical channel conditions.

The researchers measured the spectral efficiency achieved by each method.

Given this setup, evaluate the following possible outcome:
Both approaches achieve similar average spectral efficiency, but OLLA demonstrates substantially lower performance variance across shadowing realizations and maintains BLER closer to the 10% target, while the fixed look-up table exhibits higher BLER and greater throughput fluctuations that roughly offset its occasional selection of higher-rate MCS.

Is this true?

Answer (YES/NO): NO